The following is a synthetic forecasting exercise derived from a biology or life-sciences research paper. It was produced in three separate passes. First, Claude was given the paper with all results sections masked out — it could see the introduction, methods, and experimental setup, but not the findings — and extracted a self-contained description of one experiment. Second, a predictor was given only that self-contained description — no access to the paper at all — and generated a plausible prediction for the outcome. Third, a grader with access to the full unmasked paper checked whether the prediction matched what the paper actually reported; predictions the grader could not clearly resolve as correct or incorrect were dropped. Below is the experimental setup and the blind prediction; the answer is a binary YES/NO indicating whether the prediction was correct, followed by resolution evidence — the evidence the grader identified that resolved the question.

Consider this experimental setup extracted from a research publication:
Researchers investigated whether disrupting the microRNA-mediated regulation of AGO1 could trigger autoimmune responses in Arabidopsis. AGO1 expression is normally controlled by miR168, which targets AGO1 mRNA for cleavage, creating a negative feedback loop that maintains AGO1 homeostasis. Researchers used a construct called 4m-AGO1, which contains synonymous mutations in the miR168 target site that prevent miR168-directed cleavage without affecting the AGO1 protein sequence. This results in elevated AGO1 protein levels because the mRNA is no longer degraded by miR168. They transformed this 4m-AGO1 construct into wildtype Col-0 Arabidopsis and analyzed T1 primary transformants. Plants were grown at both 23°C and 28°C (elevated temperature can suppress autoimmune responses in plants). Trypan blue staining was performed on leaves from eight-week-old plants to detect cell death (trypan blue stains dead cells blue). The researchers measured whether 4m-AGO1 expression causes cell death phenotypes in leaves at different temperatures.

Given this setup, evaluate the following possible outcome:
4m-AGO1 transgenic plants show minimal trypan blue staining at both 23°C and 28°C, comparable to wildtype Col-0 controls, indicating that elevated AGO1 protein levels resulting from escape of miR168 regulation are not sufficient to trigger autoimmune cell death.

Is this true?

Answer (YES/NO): NO